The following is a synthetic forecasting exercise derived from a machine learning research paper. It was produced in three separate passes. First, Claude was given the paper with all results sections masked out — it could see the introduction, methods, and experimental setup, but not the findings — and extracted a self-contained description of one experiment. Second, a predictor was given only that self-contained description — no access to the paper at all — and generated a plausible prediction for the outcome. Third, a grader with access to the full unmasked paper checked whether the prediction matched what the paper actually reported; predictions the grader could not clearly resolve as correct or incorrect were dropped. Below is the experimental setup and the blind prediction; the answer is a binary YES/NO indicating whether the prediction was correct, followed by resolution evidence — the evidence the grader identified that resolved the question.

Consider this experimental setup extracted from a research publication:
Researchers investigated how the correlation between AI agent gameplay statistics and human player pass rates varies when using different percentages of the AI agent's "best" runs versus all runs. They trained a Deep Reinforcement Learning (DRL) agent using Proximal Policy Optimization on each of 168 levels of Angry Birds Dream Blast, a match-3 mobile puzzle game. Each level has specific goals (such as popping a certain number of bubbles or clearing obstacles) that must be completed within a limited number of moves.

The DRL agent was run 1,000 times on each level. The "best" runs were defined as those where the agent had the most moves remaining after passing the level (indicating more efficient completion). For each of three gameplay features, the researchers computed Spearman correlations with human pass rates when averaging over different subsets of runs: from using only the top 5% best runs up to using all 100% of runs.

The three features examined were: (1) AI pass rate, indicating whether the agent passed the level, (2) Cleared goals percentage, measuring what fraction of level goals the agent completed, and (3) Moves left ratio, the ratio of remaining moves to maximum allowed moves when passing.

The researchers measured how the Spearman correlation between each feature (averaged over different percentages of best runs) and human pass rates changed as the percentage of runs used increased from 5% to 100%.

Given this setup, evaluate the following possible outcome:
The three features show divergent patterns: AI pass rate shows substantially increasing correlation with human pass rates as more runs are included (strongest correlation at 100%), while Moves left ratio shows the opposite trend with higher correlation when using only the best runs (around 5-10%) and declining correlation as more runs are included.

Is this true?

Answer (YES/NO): NO